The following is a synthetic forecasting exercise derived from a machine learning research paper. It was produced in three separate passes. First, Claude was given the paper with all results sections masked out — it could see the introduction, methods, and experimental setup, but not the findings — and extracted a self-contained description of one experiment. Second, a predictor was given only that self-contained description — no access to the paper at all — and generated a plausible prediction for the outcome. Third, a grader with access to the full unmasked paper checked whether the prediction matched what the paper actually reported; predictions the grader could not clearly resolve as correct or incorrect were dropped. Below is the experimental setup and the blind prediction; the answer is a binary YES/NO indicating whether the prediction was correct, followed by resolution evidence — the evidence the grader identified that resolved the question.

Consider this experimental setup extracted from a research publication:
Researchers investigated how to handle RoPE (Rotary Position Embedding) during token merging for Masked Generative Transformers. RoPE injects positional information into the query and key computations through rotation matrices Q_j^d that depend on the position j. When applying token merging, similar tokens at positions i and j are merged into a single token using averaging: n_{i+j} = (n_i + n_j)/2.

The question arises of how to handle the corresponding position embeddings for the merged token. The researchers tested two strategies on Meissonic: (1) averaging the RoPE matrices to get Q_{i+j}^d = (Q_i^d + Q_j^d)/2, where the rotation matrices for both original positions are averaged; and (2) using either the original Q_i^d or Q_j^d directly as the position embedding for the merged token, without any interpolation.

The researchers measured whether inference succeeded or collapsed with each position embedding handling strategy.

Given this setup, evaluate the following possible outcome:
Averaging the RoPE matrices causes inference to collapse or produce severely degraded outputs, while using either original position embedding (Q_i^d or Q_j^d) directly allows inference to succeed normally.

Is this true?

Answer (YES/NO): NO